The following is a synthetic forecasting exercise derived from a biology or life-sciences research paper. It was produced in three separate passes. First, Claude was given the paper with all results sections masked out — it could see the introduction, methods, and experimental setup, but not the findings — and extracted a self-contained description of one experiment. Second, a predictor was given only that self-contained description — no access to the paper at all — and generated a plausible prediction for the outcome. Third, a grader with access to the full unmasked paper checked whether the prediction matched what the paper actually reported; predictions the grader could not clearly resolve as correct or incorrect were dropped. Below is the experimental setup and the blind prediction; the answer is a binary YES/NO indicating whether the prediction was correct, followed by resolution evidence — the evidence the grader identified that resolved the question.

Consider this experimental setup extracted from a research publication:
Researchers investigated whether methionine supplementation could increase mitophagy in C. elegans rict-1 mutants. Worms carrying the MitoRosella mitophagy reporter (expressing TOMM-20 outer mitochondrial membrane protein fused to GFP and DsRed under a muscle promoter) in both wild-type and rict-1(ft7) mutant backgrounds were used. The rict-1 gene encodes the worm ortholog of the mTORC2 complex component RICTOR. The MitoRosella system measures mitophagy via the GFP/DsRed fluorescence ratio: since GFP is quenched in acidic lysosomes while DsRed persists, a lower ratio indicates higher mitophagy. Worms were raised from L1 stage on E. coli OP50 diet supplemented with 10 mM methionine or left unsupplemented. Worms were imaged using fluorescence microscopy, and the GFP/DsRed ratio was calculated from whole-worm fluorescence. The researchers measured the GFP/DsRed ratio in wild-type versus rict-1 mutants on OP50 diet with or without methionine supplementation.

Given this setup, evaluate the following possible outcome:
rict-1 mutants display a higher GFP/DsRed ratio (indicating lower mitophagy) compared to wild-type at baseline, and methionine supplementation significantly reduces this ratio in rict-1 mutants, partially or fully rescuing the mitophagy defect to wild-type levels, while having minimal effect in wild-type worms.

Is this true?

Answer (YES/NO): NO